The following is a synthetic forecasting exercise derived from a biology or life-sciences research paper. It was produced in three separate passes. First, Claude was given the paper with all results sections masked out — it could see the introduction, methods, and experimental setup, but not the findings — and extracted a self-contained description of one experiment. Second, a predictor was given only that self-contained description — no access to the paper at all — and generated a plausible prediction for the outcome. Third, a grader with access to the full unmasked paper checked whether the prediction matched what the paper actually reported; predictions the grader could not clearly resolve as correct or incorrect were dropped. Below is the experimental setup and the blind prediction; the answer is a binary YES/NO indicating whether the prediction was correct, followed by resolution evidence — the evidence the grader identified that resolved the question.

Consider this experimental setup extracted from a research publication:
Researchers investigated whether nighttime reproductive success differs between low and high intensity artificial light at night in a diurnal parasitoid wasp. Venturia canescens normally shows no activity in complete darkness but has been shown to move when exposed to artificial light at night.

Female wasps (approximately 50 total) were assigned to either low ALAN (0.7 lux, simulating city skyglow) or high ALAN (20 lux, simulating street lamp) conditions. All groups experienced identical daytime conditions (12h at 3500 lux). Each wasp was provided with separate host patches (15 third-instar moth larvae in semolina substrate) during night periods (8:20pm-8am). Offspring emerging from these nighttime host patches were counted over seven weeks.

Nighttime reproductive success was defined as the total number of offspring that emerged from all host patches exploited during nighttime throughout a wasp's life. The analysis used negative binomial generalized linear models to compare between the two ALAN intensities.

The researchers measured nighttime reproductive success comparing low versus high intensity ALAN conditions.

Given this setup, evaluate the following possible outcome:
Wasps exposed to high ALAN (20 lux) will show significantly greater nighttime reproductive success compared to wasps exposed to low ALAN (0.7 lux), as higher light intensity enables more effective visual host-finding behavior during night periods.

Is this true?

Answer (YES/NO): NO